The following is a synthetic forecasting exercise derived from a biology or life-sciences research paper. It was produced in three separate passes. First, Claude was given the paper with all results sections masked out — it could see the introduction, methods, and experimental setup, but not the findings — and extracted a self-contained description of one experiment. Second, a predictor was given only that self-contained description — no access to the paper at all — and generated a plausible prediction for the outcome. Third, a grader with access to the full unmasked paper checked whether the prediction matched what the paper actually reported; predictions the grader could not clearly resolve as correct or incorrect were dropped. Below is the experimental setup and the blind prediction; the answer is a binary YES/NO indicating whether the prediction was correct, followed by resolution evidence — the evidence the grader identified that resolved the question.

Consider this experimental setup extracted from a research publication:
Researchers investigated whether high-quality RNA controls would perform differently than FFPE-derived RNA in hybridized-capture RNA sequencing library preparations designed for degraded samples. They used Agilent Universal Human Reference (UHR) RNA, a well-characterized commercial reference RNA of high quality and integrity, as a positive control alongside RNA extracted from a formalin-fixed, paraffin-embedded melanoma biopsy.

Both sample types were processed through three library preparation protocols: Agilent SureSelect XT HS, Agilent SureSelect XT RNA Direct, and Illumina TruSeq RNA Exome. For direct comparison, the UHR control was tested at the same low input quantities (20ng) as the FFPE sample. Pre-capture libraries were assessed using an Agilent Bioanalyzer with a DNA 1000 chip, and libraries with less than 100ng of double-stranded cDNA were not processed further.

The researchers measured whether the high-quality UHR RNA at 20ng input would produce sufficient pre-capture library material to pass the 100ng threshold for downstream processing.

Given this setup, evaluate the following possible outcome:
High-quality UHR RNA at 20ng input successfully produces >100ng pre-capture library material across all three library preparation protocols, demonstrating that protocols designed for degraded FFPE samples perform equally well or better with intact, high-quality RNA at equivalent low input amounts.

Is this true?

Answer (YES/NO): NO